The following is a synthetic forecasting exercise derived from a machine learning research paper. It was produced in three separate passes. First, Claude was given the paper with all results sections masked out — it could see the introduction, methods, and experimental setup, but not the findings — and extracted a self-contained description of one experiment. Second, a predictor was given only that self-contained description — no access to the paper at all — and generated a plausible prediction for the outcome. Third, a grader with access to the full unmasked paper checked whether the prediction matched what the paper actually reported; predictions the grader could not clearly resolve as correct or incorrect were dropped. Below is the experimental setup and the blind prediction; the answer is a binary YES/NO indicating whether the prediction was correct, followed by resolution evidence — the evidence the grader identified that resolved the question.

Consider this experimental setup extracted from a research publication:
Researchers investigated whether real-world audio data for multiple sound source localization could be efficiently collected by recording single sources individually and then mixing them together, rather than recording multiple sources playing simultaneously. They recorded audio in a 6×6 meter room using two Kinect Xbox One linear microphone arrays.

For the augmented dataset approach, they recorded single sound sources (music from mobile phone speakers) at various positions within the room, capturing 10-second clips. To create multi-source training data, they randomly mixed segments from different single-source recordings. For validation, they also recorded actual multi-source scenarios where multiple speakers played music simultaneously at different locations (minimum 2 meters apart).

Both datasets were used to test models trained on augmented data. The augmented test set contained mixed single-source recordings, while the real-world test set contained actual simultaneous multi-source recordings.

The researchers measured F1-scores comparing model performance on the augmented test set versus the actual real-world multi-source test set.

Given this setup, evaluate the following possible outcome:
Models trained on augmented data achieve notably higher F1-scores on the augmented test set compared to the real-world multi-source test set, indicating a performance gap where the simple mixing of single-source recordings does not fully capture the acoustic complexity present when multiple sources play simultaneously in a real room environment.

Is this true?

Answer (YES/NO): YES